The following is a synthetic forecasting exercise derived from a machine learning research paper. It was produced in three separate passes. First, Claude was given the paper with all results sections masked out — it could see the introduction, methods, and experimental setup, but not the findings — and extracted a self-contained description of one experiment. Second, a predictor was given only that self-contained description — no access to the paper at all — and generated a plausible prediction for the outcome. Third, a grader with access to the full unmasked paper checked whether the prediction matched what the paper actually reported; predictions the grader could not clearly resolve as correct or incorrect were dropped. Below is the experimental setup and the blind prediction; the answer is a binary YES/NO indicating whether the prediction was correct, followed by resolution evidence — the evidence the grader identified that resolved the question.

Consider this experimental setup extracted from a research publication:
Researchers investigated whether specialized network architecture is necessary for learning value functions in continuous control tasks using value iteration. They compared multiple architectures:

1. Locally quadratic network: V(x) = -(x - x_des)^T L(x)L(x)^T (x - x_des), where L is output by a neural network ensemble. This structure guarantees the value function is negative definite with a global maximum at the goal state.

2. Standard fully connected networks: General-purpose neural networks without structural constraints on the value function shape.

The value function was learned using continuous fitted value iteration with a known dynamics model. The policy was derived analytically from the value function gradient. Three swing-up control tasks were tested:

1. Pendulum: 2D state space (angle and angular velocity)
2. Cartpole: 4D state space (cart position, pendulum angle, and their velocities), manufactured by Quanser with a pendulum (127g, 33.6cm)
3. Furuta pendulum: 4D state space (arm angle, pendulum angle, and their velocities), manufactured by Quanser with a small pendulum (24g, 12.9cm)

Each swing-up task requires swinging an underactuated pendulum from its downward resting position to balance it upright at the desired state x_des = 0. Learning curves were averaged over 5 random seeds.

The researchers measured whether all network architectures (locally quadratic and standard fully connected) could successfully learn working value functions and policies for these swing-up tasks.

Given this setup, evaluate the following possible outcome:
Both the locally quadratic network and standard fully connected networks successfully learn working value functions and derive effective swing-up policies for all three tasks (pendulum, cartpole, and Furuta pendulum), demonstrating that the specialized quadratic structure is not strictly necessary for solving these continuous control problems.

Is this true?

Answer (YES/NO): NO